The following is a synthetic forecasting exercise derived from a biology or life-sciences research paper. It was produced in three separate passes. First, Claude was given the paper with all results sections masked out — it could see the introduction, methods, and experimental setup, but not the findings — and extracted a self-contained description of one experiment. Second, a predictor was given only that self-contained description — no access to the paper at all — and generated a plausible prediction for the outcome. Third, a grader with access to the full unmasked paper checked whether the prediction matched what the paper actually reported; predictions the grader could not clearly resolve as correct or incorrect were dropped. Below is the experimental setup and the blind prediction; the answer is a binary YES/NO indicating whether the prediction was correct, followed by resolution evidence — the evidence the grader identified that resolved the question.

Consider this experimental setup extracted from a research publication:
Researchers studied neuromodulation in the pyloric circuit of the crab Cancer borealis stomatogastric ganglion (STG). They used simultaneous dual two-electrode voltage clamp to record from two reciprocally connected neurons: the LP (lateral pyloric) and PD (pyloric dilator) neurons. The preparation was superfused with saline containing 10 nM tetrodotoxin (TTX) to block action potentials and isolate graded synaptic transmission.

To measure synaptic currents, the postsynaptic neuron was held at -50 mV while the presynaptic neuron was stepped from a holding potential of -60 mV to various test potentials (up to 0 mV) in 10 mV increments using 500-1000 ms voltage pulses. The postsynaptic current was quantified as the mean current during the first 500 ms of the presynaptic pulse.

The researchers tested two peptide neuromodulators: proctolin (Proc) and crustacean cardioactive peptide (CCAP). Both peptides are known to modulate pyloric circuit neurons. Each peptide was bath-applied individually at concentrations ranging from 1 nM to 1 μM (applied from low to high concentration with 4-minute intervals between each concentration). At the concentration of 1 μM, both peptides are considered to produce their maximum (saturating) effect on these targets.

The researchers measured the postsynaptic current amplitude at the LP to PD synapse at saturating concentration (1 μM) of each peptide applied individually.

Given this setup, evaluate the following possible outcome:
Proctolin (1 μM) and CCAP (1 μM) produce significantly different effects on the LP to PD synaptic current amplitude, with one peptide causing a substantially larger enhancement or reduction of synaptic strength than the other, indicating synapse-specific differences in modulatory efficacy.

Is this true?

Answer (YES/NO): NO